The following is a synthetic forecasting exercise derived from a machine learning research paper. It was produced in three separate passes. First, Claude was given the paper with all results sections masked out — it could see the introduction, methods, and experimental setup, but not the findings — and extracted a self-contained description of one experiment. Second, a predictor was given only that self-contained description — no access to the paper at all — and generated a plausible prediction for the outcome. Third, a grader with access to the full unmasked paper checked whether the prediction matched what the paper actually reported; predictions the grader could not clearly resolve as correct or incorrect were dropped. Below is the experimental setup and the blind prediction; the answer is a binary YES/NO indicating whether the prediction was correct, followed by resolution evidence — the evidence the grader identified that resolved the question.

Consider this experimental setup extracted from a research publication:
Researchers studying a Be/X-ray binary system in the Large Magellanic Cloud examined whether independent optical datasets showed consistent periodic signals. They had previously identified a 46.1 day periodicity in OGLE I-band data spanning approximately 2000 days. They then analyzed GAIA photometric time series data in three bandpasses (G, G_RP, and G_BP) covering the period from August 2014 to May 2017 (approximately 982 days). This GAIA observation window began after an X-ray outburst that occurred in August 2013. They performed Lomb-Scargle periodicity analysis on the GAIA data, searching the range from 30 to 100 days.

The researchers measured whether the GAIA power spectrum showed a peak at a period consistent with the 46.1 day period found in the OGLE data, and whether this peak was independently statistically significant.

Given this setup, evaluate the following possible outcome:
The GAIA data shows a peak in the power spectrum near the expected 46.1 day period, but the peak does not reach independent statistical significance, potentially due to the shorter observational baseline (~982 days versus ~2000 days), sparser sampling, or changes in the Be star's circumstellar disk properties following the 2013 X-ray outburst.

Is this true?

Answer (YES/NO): YES